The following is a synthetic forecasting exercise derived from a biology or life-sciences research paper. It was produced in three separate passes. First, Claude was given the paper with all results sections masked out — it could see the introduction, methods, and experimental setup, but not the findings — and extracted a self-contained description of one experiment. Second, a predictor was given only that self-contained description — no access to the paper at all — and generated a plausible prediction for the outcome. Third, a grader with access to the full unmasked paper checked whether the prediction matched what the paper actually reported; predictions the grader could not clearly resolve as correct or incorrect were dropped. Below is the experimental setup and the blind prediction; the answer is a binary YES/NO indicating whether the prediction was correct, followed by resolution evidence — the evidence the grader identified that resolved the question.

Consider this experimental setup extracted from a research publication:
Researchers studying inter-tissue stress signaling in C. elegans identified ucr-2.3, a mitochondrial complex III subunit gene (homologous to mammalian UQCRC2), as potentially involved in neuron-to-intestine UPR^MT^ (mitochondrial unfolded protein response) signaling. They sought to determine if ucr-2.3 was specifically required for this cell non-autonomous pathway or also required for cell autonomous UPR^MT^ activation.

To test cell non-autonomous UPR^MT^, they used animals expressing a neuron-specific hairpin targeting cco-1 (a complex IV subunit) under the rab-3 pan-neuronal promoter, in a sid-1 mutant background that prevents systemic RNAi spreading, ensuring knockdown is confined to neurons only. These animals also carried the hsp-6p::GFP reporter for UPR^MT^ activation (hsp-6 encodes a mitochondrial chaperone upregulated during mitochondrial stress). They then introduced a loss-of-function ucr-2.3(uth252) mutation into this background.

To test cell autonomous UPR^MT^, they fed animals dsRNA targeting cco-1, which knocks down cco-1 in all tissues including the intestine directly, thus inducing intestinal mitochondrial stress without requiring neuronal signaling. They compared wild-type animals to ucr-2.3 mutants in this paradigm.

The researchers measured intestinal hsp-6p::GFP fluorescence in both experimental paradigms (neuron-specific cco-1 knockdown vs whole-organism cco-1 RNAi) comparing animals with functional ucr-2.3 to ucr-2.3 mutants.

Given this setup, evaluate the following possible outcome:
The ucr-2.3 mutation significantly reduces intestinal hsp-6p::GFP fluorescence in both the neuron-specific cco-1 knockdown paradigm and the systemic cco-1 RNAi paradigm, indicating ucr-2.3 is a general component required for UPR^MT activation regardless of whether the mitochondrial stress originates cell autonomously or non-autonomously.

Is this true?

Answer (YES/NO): NO